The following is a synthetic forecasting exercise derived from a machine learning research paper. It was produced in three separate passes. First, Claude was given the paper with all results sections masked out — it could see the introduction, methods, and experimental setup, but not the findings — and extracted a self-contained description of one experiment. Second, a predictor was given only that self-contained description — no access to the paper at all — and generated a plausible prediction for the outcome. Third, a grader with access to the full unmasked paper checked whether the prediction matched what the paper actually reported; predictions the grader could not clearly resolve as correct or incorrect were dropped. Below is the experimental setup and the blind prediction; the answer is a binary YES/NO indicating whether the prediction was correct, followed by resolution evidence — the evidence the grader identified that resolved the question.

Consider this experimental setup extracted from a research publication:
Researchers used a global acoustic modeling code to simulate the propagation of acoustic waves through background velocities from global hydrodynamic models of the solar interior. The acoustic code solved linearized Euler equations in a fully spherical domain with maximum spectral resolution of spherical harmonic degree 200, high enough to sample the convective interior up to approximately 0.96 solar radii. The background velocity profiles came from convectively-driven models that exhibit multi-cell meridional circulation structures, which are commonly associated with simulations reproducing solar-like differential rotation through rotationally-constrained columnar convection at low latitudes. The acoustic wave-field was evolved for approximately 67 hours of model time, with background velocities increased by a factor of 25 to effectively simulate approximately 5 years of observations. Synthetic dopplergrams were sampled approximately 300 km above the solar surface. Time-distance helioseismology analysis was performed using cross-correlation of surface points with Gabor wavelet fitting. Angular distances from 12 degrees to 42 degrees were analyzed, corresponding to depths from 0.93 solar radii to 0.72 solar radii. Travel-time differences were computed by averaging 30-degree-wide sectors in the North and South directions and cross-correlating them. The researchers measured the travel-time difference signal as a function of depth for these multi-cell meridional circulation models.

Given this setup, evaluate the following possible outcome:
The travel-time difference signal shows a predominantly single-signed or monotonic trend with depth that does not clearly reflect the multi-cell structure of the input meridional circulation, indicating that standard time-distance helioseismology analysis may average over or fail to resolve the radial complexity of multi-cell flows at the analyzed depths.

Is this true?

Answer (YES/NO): NO